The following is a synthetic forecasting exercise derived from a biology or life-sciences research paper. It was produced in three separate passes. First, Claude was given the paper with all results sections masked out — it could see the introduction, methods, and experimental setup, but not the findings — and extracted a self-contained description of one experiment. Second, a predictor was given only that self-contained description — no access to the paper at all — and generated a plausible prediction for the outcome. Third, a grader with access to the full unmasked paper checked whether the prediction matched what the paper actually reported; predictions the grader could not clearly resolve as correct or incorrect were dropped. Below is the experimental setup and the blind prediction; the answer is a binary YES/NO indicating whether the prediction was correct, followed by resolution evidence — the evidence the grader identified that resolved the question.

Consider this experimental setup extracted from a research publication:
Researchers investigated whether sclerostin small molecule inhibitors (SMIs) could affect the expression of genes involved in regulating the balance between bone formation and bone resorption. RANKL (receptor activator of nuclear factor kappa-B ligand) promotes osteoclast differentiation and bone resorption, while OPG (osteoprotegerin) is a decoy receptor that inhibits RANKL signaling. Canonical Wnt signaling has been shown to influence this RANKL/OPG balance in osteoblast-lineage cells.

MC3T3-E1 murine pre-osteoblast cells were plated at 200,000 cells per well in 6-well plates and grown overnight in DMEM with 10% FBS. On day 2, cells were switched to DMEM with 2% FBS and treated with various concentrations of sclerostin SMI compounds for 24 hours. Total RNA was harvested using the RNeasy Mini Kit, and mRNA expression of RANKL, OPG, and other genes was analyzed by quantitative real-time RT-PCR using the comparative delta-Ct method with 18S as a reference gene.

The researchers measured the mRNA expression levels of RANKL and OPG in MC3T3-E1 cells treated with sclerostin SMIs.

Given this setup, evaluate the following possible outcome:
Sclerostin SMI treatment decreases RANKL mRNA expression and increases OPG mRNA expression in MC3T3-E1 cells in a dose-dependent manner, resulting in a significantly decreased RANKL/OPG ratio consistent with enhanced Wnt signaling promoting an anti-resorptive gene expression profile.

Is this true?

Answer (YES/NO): NO